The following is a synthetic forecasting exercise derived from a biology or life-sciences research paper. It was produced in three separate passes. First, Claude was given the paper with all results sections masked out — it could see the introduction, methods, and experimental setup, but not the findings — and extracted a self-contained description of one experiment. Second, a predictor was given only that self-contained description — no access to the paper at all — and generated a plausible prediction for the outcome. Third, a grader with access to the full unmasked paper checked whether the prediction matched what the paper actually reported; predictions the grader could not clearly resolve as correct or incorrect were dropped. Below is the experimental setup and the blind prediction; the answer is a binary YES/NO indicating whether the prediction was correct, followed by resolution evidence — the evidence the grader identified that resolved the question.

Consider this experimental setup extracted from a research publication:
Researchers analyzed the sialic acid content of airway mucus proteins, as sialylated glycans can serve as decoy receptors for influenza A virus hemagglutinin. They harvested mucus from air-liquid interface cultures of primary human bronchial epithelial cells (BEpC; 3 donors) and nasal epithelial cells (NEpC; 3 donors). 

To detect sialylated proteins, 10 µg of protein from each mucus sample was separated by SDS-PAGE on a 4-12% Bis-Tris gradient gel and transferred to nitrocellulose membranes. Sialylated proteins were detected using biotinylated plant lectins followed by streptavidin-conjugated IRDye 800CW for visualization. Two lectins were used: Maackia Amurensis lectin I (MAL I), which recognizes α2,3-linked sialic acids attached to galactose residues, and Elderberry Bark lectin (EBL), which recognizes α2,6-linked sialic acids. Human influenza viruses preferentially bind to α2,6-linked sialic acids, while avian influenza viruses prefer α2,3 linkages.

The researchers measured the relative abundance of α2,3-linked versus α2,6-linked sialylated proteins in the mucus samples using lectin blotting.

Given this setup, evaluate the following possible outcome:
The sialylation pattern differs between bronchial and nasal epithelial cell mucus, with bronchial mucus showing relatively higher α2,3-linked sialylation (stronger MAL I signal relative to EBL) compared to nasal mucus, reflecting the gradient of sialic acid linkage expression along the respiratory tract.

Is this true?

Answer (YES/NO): NO